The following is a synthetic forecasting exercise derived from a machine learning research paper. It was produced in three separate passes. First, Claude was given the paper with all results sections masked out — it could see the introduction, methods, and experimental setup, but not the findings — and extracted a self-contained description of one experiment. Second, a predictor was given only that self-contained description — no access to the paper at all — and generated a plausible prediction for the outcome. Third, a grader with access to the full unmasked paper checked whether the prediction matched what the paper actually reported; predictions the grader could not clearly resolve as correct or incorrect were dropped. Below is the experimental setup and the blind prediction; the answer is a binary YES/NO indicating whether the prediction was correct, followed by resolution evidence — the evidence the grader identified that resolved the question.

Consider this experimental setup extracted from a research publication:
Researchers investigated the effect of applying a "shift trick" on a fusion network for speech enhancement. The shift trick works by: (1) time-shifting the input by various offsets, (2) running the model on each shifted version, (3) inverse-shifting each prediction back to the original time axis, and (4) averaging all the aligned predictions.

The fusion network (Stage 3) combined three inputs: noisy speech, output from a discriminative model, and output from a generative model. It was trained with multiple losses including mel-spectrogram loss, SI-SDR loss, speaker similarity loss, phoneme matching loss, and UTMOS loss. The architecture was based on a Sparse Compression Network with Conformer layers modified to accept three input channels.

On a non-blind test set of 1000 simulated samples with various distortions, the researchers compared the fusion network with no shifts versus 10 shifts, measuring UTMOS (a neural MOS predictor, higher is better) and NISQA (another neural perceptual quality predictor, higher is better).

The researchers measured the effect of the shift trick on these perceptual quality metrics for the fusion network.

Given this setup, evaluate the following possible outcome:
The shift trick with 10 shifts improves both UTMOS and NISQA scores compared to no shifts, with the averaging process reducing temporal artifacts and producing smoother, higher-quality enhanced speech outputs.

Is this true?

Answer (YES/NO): NO